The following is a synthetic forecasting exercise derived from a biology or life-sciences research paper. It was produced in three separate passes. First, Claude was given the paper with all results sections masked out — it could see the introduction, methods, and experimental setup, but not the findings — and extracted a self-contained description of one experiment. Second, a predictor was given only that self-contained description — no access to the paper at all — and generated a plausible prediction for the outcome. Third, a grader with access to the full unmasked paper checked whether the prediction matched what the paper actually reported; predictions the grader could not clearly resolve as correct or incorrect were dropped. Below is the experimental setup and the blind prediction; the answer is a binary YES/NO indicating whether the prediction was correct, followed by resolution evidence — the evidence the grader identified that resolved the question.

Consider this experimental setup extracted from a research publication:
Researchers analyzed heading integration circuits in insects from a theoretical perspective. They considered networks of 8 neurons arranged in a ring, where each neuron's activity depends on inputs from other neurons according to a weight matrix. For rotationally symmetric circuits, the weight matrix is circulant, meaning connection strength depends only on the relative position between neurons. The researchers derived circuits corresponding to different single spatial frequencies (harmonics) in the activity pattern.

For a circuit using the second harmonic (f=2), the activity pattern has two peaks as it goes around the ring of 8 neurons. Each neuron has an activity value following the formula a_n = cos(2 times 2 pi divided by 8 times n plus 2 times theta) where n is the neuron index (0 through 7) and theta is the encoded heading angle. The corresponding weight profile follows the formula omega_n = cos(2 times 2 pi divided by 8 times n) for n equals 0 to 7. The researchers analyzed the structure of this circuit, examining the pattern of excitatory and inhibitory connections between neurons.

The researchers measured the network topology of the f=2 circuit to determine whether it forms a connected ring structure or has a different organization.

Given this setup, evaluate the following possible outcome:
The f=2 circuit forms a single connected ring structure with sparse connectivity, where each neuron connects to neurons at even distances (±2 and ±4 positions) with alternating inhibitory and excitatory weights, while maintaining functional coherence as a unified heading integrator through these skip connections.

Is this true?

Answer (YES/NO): NO